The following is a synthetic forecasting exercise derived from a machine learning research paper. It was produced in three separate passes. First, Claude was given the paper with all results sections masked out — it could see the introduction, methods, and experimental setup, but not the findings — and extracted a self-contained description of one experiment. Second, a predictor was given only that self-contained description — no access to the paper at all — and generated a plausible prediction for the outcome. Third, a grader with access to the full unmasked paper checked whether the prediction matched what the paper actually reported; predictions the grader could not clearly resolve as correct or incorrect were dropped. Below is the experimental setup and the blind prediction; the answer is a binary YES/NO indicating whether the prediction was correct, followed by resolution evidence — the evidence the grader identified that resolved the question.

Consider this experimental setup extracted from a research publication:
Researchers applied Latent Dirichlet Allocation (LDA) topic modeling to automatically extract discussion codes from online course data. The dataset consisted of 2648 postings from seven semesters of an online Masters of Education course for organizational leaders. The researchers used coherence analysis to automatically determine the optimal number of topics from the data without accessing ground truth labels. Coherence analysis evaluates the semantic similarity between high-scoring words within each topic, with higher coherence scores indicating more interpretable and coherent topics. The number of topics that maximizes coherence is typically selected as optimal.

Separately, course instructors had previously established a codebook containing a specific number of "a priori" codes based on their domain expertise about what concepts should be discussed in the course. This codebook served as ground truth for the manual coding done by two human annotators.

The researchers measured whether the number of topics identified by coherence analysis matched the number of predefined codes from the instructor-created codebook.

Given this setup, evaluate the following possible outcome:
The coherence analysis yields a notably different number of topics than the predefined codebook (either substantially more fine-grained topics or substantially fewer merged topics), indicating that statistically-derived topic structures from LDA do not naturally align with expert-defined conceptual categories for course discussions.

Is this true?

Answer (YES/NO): NO